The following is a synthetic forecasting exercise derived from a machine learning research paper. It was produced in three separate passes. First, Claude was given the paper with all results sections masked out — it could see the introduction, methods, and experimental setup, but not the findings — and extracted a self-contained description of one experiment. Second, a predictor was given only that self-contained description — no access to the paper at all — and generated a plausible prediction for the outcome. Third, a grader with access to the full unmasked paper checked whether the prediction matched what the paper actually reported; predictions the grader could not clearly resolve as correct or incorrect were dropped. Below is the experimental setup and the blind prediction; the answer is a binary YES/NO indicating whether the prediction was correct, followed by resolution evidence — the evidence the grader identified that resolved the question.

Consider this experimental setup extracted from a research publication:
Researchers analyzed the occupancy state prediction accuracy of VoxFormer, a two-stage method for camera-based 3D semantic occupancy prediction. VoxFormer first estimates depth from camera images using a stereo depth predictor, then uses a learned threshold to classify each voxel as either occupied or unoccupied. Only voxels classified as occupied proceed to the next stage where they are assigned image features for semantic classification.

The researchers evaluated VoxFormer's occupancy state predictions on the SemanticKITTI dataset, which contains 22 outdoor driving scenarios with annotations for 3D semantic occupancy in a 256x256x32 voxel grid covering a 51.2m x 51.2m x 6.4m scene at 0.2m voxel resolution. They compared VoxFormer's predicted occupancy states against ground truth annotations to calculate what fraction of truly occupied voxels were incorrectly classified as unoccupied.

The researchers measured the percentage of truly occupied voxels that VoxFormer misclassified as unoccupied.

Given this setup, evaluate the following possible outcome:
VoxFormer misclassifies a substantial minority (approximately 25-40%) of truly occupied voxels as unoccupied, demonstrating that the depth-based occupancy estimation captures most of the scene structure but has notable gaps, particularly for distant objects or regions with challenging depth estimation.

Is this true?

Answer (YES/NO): YES